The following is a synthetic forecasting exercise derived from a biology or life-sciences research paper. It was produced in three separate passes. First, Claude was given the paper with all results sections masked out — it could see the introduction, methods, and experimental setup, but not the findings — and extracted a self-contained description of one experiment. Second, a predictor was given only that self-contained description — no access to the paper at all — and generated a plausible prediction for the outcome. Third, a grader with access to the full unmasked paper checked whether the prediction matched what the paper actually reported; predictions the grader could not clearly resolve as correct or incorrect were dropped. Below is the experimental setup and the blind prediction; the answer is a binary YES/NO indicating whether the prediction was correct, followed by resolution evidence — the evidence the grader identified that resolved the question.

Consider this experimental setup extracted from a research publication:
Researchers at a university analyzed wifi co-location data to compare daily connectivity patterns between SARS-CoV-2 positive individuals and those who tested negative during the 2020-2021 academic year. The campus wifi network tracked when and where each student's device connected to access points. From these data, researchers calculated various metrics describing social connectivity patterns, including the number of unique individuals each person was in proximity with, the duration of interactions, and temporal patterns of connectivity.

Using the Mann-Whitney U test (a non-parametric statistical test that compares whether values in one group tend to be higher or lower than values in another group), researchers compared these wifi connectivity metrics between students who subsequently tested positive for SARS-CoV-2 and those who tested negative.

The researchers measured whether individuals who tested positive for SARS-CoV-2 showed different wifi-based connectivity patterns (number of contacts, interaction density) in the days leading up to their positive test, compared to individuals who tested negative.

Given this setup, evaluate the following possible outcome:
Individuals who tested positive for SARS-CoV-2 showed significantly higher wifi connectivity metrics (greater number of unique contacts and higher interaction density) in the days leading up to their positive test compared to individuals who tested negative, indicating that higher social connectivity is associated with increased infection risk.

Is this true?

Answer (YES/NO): YES